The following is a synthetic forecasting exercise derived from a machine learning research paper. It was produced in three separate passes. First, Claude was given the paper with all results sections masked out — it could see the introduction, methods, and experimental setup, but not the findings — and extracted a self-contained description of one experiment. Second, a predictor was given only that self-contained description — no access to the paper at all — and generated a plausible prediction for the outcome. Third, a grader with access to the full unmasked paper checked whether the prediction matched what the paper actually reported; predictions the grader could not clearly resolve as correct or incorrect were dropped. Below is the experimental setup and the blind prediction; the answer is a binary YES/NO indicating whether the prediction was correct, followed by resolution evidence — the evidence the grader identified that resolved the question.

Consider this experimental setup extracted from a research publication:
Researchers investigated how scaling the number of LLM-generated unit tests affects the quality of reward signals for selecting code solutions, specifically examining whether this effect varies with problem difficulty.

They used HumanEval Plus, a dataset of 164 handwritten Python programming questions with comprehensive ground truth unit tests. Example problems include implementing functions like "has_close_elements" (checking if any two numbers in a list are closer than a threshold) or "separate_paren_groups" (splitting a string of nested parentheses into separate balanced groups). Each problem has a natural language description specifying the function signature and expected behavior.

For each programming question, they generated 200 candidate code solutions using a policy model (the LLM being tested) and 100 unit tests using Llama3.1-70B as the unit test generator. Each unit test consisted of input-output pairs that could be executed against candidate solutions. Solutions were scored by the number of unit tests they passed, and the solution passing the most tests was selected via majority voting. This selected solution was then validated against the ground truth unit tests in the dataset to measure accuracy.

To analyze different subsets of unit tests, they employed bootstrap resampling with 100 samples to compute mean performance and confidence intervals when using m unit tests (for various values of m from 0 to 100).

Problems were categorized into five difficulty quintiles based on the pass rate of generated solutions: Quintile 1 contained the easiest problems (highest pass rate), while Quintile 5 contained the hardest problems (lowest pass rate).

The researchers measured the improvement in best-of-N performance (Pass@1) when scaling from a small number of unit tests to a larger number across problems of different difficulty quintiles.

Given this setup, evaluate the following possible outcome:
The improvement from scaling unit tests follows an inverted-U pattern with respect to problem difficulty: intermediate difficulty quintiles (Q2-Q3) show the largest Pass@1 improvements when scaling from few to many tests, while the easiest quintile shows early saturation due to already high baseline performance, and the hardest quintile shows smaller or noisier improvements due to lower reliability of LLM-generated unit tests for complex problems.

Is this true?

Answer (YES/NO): NO